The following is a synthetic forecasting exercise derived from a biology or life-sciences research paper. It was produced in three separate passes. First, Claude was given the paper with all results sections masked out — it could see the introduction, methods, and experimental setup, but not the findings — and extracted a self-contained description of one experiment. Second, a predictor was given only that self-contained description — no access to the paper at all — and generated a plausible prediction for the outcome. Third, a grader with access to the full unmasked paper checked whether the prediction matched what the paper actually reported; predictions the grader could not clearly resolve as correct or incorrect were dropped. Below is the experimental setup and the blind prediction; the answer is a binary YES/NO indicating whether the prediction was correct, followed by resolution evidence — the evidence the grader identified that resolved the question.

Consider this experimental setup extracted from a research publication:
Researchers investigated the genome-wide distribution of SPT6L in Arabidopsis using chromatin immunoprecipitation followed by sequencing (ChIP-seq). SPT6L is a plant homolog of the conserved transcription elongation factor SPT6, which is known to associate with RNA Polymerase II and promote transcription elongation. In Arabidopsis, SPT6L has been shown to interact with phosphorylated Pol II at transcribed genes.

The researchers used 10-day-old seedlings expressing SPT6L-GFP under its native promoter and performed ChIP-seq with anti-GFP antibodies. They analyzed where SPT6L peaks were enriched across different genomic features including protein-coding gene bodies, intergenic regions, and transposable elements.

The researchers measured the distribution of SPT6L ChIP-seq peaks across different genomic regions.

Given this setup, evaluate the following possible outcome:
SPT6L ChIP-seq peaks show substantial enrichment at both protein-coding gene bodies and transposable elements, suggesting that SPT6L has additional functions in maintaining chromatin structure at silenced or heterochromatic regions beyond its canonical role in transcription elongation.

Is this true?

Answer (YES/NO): YES